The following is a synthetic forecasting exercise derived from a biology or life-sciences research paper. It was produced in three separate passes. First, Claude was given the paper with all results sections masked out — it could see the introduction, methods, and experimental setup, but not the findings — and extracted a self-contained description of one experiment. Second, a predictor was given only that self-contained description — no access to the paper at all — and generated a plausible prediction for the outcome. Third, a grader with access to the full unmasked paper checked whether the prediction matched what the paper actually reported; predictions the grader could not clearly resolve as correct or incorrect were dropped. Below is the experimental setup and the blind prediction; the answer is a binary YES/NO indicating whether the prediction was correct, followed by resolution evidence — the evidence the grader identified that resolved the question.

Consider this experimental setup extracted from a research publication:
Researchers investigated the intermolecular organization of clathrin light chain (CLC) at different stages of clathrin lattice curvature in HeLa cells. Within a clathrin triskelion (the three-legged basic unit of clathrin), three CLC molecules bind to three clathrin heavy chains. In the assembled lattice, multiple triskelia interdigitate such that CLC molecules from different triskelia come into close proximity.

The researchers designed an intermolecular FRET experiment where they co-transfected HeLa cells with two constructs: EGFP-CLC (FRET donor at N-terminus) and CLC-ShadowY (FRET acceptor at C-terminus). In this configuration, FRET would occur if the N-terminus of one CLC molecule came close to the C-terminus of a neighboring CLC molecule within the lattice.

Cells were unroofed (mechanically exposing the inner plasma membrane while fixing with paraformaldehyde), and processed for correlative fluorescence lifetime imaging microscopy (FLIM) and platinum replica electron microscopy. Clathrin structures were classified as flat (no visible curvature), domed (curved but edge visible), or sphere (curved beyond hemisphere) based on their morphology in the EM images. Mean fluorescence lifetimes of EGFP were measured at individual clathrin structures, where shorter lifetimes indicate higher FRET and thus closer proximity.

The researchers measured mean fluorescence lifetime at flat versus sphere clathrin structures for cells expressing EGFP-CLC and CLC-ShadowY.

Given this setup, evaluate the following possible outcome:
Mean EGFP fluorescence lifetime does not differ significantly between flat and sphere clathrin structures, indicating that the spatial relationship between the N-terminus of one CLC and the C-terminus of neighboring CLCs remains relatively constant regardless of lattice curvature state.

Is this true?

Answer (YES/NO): NO